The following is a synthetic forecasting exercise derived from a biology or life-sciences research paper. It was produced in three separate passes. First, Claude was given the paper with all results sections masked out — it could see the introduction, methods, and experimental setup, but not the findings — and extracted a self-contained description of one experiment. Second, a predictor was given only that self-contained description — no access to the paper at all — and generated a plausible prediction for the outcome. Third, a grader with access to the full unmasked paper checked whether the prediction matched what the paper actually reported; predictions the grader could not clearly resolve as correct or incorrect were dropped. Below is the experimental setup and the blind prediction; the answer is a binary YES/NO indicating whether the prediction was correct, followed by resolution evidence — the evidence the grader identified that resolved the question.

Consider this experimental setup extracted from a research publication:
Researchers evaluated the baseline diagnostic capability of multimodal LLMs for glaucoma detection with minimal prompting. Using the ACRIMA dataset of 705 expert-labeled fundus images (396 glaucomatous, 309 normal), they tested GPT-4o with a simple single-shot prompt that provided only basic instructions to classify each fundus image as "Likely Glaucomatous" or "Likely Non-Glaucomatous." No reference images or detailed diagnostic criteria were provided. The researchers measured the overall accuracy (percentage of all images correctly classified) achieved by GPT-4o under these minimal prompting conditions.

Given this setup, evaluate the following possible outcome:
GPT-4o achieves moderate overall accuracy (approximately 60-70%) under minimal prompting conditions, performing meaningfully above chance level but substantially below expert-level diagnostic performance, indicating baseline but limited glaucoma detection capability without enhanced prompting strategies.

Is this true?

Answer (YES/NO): NO